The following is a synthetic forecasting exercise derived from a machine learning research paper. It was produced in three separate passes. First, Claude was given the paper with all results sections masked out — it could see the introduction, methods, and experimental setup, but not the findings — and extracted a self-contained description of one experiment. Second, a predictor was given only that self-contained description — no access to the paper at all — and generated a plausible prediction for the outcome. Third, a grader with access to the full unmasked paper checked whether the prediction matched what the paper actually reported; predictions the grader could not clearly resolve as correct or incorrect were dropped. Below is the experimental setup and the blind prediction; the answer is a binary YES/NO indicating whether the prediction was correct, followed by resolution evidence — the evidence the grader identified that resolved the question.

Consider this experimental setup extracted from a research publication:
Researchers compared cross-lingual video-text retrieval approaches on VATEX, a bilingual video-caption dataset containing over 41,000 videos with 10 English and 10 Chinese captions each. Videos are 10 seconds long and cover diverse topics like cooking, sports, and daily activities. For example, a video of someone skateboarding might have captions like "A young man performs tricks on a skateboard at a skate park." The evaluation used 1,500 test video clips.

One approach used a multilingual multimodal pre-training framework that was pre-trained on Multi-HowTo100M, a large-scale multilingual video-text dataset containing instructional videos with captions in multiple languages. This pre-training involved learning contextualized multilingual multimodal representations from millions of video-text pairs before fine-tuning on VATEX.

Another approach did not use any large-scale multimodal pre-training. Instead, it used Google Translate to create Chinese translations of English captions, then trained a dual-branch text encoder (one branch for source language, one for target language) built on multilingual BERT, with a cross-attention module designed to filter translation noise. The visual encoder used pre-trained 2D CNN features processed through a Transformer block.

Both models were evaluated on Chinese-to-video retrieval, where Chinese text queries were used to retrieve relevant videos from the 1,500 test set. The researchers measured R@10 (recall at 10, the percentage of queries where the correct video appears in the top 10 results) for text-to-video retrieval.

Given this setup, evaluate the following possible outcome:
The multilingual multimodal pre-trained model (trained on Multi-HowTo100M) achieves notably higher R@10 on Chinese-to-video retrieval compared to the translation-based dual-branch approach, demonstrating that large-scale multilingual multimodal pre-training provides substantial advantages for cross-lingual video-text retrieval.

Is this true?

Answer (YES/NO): NO